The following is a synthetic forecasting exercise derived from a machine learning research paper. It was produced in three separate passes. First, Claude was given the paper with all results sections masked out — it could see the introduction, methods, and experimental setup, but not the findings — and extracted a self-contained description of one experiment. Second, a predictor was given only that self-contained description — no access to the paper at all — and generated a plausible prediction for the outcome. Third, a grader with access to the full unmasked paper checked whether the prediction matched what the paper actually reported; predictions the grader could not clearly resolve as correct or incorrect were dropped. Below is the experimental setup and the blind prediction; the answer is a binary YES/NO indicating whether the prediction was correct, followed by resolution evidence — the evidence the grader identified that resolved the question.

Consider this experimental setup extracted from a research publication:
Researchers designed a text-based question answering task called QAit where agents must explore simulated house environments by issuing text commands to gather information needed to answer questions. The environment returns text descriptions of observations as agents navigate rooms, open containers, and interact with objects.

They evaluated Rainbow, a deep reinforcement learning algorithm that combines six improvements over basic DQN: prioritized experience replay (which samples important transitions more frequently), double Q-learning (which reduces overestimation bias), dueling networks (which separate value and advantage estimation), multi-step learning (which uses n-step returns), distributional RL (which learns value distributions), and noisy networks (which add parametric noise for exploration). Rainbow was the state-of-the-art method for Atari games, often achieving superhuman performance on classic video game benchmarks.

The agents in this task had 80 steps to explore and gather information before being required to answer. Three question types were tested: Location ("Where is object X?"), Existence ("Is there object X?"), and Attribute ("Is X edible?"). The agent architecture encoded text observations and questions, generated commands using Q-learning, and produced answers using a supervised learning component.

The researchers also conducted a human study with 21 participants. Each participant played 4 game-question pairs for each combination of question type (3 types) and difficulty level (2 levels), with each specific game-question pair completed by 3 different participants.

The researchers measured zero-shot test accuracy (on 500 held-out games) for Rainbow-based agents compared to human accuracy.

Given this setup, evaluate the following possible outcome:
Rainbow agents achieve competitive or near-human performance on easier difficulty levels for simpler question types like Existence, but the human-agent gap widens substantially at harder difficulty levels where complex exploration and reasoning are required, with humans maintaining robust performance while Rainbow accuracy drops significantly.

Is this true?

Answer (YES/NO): NO